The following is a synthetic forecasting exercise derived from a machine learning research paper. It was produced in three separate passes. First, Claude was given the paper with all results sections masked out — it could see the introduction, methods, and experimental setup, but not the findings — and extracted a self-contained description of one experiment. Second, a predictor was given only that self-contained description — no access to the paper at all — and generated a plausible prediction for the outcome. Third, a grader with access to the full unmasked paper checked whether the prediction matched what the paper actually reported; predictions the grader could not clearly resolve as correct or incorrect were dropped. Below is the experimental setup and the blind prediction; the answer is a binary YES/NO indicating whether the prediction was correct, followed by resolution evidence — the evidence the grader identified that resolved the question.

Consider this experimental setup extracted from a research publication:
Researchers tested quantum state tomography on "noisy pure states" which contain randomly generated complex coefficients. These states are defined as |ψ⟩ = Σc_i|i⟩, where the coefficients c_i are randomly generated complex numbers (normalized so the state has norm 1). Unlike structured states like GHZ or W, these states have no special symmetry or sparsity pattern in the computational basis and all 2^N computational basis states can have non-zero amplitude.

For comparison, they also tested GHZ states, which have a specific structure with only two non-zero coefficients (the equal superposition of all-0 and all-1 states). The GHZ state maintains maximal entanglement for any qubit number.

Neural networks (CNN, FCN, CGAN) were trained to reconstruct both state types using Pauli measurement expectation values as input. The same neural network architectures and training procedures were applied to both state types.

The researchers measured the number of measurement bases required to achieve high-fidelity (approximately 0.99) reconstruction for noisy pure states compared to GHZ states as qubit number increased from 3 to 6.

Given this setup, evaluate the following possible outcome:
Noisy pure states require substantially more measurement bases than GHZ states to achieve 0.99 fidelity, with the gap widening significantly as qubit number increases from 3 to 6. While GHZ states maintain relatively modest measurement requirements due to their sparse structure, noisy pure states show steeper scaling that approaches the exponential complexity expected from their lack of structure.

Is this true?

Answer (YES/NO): NO